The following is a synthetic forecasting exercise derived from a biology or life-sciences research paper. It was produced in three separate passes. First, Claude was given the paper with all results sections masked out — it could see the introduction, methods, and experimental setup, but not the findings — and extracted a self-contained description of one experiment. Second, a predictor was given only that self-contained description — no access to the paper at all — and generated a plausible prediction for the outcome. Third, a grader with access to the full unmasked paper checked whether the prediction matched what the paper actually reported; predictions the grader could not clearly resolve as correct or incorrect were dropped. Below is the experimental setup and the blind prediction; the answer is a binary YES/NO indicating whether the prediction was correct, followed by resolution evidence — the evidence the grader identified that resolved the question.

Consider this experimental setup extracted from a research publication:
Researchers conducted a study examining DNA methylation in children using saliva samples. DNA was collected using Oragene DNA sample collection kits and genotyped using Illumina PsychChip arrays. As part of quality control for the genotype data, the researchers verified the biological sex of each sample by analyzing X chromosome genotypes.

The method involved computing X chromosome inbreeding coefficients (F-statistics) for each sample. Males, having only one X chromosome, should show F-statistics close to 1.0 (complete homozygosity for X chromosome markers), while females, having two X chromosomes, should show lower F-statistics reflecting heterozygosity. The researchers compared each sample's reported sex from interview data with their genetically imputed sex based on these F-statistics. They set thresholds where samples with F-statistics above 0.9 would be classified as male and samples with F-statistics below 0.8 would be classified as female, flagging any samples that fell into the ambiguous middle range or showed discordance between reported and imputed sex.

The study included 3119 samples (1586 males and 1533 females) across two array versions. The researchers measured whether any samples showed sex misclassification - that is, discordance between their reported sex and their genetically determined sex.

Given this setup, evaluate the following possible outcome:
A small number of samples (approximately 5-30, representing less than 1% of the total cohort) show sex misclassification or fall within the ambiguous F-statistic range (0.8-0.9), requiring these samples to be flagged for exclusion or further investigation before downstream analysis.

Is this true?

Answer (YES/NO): NO